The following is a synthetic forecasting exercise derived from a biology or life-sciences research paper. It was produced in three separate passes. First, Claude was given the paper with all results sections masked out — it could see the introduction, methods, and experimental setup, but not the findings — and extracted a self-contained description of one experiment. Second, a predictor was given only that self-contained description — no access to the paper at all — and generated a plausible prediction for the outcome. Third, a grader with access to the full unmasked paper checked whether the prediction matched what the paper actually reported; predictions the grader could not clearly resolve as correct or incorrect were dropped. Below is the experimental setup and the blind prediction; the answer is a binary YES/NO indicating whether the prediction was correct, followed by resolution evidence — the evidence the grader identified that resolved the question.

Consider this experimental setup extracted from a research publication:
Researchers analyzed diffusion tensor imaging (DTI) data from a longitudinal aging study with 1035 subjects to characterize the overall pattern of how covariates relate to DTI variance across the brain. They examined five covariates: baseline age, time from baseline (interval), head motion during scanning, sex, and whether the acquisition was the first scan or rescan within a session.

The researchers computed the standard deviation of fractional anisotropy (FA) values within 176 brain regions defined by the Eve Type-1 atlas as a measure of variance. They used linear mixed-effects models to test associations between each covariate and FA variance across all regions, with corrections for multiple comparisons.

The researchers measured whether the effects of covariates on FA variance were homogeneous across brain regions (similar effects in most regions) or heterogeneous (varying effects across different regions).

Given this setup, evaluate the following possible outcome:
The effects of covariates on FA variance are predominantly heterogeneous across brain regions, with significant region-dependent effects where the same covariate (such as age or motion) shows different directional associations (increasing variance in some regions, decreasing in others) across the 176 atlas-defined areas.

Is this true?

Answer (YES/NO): YES